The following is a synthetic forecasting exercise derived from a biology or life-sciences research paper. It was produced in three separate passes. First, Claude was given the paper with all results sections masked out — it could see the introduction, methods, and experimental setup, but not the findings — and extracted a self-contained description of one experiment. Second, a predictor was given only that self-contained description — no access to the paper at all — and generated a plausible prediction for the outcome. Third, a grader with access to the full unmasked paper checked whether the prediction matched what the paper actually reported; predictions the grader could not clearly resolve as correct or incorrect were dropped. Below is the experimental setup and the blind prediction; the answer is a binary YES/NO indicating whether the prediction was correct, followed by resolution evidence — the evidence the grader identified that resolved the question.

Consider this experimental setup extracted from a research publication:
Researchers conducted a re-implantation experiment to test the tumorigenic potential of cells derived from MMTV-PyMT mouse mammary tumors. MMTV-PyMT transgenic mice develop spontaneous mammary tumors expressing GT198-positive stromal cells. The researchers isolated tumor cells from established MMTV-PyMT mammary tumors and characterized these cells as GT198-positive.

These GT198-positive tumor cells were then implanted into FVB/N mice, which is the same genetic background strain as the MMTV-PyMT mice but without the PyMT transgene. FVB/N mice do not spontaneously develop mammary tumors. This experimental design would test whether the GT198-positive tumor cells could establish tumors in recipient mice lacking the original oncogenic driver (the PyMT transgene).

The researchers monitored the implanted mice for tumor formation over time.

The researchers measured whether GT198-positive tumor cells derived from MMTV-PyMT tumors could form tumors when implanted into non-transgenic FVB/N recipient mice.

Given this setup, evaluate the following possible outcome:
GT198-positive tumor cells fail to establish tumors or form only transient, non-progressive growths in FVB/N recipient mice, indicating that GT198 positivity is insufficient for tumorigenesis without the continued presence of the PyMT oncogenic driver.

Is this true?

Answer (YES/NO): NO